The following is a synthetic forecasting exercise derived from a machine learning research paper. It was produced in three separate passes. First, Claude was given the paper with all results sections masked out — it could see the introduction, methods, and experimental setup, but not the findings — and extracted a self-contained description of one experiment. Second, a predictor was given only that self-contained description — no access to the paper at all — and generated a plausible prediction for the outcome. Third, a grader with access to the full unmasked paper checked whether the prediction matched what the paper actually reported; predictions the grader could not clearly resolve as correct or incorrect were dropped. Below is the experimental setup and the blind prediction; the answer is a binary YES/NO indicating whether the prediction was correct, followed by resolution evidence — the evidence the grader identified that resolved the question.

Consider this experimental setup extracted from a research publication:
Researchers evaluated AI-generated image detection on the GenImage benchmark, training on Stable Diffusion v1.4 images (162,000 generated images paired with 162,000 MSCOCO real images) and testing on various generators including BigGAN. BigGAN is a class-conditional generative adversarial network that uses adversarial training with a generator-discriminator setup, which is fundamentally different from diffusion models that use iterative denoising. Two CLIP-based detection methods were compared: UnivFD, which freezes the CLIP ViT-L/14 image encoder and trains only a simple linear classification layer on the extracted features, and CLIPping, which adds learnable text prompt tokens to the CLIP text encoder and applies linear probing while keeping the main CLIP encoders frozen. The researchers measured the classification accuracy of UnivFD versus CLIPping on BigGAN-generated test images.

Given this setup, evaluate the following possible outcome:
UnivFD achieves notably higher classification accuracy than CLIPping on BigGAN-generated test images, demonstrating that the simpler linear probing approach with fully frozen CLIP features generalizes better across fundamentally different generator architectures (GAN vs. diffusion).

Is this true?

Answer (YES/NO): NO